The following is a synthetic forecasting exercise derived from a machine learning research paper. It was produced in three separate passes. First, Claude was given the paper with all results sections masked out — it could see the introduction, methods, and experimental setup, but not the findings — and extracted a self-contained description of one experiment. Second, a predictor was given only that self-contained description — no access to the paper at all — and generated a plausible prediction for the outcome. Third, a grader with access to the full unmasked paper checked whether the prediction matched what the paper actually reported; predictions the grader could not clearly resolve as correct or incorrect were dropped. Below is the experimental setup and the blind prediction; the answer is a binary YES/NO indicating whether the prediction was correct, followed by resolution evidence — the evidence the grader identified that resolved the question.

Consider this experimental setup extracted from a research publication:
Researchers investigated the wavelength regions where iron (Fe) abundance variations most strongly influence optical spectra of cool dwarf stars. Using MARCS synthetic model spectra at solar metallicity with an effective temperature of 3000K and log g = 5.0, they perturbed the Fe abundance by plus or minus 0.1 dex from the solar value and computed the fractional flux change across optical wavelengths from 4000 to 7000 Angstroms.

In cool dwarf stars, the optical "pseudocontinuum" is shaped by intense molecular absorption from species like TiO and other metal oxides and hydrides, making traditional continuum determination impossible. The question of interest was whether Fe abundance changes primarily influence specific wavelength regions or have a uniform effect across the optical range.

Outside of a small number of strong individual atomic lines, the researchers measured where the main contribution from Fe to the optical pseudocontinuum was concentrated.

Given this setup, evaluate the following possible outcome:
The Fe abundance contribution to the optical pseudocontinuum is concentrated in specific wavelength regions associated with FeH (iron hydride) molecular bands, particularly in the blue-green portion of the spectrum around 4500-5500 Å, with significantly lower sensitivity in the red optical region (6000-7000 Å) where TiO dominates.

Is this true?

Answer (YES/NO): NO